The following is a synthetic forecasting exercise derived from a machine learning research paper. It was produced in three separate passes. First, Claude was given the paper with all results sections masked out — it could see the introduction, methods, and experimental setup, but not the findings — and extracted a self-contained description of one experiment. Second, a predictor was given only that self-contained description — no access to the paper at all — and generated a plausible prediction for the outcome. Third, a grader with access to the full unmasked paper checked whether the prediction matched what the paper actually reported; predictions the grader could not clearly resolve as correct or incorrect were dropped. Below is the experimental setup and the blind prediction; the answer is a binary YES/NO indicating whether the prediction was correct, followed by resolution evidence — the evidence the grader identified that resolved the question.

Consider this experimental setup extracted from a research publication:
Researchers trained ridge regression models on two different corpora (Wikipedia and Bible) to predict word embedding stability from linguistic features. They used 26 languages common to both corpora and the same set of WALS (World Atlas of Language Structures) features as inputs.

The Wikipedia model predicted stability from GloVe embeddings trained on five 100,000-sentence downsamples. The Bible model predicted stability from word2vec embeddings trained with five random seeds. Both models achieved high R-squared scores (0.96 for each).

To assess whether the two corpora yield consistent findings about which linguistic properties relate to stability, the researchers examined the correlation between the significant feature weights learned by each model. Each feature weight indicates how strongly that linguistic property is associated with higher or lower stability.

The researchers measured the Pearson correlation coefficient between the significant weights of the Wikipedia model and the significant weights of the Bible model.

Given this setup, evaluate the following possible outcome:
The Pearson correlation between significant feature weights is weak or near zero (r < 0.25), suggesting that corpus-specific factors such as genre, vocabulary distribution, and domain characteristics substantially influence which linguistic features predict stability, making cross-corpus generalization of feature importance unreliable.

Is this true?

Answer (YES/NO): NO